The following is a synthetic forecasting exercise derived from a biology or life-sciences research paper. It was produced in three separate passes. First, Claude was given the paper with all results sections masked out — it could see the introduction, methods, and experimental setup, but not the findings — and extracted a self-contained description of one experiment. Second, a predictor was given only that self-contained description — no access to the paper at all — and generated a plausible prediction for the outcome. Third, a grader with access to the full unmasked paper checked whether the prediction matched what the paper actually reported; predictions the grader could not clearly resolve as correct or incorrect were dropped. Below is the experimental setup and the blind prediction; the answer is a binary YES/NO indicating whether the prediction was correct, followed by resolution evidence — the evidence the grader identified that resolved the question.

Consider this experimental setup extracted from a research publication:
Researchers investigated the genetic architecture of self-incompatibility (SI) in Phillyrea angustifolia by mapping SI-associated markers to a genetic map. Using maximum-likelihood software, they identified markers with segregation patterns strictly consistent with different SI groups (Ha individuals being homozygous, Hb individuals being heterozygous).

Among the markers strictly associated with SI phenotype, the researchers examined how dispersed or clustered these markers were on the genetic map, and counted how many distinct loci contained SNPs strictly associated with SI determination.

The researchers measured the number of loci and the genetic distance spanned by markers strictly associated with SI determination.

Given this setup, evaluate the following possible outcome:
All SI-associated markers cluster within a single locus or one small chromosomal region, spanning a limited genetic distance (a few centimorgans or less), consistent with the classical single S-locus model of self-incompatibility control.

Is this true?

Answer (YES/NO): YES